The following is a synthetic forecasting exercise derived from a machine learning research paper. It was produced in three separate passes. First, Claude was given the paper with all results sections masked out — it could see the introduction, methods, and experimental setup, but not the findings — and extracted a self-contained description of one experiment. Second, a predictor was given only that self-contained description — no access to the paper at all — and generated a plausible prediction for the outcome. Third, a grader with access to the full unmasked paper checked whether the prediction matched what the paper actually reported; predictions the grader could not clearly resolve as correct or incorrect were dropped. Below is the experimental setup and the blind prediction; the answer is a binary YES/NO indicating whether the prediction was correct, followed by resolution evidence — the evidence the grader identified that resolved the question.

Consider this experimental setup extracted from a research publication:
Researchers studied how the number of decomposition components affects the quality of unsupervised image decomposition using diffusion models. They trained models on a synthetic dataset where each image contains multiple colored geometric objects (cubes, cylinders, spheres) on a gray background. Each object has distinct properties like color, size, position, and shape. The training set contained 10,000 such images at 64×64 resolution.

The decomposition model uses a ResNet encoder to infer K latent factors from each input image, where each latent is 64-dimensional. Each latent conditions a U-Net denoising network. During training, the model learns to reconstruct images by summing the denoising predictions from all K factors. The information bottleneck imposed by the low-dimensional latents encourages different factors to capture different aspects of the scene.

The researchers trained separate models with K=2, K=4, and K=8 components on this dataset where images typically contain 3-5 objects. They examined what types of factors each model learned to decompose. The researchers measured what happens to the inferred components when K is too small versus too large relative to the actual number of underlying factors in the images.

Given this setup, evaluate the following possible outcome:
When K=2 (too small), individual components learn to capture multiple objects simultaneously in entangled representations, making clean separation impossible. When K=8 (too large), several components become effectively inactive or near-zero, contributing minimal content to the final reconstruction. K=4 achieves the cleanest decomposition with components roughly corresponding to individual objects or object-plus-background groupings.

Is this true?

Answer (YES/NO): NO